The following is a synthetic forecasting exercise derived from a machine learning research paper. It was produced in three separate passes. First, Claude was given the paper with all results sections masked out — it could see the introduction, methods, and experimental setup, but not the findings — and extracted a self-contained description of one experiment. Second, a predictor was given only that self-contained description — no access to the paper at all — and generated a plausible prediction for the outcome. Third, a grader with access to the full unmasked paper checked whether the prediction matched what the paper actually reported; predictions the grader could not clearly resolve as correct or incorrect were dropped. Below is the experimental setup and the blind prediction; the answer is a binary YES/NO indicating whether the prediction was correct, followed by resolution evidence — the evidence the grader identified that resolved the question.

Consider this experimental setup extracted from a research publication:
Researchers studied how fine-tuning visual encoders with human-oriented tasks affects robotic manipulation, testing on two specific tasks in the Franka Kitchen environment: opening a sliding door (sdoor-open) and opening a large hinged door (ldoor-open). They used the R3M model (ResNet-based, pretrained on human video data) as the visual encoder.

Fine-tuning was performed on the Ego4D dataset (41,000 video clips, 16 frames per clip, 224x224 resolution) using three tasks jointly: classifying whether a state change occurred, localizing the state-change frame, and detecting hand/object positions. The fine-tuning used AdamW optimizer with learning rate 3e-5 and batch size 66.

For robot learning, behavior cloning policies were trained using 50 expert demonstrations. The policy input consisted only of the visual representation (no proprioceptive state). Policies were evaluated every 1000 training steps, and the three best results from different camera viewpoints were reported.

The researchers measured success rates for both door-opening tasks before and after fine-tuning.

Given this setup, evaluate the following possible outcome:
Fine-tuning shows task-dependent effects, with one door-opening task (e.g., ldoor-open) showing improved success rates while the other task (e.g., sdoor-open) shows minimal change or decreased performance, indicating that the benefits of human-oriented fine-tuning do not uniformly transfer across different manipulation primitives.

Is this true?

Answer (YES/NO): NO